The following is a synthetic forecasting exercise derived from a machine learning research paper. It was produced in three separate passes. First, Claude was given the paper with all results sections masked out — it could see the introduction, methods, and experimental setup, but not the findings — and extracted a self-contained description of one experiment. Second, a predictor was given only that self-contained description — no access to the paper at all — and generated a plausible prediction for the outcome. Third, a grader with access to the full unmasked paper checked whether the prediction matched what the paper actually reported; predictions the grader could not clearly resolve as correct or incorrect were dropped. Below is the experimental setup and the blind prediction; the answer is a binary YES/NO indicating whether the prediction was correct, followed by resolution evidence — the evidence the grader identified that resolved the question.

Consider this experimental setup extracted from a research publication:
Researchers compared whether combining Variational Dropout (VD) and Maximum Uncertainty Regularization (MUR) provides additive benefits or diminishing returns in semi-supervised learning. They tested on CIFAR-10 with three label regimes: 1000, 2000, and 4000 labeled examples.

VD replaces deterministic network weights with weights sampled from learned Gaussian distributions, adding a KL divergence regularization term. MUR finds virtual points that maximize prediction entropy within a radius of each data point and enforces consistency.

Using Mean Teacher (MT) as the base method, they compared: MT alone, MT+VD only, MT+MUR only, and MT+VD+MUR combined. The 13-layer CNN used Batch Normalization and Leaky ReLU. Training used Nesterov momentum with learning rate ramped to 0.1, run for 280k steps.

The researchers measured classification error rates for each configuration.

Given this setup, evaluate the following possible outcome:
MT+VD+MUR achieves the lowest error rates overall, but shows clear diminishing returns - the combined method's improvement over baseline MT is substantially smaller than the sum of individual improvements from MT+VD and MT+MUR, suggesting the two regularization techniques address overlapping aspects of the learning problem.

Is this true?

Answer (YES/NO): NO